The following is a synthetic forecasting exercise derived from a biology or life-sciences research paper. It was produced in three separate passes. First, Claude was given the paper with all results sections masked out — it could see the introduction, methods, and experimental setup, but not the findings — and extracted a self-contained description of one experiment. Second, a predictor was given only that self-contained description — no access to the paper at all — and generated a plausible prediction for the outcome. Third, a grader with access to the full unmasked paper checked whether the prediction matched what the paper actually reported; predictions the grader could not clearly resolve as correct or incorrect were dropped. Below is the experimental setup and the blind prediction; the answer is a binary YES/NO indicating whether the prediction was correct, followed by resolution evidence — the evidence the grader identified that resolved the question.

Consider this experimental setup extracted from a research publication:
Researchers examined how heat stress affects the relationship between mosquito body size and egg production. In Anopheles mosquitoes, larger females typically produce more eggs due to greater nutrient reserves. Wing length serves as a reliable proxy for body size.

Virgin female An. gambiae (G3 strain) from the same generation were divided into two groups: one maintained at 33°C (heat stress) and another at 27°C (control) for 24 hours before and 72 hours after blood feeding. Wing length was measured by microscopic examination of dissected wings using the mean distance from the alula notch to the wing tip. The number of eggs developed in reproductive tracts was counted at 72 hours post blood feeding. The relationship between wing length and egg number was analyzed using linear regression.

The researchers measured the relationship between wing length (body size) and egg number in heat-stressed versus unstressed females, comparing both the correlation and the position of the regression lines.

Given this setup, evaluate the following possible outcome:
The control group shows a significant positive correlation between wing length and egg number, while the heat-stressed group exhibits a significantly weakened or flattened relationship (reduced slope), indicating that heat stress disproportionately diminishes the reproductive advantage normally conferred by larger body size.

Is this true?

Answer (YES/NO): NO